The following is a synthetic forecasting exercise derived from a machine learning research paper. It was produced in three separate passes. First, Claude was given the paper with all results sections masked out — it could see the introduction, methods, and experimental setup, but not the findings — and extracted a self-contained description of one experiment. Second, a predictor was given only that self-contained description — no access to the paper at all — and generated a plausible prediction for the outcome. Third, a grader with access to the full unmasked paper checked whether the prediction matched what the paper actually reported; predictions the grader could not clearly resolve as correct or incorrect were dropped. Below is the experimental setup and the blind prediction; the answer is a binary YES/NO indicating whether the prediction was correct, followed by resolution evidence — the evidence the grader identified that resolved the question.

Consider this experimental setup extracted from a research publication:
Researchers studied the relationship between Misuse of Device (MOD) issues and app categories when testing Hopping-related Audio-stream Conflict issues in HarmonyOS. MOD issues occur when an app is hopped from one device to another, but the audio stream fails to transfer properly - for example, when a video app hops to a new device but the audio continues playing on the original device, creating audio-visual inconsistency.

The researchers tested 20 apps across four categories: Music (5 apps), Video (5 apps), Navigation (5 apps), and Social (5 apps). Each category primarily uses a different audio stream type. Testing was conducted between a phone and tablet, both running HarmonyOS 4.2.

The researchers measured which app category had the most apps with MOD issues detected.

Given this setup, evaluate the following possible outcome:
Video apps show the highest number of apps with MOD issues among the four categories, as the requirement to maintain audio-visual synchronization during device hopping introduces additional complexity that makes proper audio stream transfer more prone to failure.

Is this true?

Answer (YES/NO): YES